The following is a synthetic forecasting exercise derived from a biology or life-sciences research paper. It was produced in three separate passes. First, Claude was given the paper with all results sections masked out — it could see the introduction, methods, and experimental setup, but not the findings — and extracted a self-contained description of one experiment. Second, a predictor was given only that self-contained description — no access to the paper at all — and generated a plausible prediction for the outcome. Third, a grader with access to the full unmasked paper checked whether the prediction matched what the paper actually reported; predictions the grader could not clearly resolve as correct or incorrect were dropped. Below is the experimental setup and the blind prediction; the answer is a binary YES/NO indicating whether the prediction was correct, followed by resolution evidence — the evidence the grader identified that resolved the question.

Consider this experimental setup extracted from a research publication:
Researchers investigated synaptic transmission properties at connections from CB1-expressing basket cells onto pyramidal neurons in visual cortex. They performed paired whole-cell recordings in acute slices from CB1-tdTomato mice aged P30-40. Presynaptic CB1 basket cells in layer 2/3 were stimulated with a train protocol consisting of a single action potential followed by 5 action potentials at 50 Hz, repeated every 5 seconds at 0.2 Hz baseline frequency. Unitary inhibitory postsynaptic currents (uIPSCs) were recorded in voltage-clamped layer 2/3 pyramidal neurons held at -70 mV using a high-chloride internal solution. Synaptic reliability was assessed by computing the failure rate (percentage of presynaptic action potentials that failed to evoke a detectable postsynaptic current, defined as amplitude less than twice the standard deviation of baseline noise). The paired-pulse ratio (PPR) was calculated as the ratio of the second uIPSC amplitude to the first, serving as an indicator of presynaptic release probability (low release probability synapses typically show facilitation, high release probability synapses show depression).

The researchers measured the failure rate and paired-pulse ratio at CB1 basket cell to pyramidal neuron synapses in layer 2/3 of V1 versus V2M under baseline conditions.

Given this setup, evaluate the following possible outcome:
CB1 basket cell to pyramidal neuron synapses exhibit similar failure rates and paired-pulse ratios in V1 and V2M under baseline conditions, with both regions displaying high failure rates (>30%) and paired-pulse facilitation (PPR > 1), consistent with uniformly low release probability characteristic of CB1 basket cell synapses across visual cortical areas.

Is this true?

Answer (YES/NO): NO